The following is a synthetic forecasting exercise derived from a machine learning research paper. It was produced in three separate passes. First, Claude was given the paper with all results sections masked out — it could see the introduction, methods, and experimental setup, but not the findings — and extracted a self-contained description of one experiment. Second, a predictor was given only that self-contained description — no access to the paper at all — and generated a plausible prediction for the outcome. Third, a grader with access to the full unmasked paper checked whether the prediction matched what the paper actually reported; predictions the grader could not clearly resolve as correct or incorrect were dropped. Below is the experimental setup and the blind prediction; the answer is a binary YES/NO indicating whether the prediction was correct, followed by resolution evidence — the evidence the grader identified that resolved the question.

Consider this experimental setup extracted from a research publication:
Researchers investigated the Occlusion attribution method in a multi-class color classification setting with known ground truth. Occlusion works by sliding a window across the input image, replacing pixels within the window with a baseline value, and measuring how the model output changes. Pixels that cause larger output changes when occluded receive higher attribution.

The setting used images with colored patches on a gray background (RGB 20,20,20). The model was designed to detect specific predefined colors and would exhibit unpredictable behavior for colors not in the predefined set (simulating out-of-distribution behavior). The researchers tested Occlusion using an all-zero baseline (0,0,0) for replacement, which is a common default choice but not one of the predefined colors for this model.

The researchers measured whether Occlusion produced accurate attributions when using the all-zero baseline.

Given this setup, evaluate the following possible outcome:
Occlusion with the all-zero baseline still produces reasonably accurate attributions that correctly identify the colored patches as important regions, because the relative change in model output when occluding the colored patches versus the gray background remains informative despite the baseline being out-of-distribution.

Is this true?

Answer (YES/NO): NO